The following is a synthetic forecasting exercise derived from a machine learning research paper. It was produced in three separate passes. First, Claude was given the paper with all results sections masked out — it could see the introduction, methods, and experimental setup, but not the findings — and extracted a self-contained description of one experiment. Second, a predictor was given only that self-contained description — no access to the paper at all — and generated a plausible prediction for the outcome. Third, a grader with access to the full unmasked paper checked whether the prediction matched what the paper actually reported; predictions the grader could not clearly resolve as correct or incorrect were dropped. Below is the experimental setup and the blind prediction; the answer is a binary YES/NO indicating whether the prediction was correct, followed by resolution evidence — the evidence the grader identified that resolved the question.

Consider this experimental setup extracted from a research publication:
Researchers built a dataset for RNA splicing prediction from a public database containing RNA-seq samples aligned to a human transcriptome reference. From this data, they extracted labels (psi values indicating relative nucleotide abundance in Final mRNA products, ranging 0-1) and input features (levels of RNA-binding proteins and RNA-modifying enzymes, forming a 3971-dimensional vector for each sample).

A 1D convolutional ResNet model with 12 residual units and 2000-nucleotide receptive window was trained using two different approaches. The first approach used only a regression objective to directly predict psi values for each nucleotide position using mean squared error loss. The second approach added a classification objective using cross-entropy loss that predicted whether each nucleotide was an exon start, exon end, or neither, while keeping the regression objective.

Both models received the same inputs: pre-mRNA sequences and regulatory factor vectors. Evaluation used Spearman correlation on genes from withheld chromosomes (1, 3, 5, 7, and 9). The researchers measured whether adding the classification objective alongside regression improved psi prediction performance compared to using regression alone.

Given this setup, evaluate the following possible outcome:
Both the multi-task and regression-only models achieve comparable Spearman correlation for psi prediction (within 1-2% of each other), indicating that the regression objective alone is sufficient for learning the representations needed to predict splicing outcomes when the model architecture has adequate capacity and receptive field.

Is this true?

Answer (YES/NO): YES